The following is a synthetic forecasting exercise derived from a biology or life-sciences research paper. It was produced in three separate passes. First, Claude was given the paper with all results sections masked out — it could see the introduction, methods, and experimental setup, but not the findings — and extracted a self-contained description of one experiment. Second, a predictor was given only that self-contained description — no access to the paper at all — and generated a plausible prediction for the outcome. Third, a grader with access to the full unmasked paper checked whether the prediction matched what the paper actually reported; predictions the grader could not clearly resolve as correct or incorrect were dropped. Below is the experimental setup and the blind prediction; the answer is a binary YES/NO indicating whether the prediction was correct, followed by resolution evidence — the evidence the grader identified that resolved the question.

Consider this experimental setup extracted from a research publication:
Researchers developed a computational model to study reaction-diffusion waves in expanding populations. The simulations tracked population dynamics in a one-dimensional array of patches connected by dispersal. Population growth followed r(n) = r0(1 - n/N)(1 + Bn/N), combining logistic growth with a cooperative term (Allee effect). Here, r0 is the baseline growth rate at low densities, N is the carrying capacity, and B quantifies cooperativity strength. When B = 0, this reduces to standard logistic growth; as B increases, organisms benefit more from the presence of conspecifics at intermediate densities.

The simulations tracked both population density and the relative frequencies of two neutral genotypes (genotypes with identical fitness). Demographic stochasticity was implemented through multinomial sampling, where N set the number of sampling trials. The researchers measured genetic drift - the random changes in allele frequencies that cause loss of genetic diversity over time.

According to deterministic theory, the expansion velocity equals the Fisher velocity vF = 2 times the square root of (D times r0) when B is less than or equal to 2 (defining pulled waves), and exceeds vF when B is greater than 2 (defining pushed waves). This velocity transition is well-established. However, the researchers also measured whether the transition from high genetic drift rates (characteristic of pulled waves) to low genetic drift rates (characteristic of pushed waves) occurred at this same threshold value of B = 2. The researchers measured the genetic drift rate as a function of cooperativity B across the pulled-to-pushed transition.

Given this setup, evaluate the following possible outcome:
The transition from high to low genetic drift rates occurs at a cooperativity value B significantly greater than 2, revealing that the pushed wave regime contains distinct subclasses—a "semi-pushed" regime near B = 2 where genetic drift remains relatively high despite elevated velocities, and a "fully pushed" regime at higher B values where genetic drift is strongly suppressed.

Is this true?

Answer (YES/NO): YES